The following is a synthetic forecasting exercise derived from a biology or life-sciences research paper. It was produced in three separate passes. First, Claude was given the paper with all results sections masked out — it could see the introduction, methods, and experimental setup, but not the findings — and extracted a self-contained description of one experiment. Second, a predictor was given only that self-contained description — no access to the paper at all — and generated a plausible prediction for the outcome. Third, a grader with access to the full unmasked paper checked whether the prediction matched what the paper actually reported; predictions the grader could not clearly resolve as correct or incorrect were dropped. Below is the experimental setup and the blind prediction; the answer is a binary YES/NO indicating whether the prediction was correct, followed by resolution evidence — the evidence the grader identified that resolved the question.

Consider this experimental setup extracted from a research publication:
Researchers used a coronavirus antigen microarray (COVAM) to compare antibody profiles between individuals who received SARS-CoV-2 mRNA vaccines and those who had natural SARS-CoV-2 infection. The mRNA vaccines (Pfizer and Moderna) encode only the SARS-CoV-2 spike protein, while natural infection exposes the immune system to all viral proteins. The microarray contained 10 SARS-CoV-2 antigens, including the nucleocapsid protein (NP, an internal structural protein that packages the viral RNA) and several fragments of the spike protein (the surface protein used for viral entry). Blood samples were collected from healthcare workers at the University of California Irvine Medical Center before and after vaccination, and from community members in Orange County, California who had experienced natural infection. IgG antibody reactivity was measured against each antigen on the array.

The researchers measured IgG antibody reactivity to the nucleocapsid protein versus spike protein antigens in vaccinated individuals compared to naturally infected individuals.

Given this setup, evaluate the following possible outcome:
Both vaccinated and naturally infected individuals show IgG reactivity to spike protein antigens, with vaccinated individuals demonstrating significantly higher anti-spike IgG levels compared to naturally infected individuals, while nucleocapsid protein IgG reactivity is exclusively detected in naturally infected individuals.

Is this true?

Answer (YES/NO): NO